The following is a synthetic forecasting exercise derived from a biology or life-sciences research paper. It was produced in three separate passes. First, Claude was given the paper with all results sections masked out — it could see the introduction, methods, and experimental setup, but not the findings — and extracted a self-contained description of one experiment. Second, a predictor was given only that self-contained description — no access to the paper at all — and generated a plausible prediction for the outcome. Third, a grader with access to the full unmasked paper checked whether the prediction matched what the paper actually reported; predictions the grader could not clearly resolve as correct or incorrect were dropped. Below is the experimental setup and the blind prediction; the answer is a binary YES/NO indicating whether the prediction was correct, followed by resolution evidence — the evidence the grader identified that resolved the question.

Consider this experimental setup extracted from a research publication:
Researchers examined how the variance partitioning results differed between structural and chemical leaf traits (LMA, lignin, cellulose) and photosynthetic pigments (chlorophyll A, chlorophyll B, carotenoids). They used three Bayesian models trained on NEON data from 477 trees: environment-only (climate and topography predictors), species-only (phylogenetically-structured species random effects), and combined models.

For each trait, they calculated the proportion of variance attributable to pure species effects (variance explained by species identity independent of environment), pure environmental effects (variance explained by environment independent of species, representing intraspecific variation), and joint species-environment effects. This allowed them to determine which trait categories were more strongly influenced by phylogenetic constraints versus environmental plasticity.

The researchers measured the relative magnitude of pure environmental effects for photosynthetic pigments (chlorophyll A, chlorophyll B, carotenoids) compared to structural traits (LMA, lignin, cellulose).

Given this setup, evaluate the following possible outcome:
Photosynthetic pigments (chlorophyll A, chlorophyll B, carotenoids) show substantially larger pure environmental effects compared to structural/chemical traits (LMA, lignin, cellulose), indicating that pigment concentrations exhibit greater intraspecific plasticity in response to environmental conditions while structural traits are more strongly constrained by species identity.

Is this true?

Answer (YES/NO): NO